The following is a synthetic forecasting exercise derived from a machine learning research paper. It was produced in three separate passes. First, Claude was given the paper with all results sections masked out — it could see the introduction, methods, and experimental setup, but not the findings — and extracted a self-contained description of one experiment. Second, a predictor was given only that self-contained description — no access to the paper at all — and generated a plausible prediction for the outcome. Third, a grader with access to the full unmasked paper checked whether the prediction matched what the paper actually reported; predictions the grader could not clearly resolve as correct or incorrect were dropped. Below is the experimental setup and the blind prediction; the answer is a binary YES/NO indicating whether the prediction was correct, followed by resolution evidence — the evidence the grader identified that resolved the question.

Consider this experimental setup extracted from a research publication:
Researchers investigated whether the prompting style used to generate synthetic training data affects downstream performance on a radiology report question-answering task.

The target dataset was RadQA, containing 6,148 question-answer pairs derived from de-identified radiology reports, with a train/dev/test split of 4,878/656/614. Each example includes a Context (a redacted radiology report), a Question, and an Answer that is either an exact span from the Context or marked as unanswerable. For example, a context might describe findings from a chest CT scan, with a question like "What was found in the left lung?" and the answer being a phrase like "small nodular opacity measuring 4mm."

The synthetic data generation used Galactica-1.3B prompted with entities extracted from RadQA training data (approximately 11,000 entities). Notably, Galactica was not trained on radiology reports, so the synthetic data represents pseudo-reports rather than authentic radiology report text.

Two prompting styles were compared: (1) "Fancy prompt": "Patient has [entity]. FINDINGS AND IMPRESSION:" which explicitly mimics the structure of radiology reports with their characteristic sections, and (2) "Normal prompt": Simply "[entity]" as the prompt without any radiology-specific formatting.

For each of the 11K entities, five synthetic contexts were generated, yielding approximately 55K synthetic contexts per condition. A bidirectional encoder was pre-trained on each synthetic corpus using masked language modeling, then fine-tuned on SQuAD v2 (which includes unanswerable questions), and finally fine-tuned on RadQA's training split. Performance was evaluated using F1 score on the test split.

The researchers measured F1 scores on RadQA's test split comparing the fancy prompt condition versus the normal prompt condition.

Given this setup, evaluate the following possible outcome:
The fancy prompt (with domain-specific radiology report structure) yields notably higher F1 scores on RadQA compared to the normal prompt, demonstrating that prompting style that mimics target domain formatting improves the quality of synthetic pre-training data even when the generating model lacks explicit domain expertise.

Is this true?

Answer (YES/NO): NO